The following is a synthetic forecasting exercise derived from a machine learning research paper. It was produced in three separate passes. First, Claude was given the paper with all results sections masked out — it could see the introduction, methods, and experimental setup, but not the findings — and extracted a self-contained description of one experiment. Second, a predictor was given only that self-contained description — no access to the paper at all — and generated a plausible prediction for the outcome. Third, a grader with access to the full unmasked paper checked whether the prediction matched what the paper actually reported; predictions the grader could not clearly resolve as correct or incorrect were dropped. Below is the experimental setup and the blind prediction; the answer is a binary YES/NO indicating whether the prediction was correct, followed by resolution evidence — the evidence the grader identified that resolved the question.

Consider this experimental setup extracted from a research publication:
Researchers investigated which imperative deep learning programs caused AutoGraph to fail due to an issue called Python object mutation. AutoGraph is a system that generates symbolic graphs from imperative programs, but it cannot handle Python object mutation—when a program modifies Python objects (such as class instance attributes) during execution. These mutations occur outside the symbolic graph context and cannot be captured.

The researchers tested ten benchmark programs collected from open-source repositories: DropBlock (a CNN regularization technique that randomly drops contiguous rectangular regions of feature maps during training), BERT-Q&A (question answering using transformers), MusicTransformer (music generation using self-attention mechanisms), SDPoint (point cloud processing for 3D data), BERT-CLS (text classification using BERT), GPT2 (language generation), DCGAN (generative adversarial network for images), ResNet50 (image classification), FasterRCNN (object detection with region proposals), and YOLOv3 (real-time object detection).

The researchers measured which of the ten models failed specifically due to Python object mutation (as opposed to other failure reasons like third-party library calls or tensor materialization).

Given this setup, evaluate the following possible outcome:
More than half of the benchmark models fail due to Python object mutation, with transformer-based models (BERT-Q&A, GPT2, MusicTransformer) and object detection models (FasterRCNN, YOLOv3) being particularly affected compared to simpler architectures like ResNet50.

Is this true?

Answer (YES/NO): NO